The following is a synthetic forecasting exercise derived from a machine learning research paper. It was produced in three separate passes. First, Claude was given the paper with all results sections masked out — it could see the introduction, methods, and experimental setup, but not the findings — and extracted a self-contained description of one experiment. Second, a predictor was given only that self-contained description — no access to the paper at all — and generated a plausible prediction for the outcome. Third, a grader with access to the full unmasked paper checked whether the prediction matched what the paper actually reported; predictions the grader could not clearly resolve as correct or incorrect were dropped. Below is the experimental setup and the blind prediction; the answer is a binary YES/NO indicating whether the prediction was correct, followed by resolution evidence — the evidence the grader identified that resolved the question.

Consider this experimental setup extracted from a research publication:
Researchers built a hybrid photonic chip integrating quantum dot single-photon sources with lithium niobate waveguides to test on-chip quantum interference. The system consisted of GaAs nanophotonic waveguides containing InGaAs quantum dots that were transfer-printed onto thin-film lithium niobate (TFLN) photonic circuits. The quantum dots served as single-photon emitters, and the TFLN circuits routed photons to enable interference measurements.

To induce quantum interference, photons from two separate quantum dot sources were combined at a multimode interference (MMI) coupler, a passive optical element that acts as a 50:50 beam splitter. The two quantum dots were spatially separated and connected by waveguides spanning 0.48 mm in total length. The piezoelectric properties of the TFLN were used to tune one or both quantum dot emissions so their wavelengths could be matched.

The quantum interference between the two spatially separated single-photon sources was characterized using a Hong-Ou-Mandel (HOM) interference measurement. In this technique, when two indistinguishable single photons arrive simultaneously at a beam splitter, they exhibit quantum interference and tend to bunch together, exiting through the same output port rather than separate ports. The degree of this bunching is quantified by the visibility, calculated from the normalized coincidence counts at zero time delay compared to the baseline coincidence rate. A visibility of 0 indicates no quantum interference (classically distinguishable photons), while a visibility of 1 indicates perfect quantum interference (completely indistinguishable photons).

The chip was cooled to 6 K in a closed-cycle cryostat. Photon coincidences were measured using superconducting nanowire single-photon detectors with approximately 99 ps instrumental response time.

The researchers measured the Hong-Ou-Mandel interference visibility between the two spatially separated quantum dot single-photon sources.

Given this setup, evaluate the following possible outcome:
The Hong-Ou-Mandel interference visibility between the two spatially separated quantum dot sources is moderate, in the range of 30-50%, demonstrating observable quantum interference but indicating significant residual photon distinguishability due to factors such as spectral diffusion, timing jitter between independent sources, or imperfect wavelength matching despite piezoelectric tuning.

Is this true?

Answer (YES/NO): NO